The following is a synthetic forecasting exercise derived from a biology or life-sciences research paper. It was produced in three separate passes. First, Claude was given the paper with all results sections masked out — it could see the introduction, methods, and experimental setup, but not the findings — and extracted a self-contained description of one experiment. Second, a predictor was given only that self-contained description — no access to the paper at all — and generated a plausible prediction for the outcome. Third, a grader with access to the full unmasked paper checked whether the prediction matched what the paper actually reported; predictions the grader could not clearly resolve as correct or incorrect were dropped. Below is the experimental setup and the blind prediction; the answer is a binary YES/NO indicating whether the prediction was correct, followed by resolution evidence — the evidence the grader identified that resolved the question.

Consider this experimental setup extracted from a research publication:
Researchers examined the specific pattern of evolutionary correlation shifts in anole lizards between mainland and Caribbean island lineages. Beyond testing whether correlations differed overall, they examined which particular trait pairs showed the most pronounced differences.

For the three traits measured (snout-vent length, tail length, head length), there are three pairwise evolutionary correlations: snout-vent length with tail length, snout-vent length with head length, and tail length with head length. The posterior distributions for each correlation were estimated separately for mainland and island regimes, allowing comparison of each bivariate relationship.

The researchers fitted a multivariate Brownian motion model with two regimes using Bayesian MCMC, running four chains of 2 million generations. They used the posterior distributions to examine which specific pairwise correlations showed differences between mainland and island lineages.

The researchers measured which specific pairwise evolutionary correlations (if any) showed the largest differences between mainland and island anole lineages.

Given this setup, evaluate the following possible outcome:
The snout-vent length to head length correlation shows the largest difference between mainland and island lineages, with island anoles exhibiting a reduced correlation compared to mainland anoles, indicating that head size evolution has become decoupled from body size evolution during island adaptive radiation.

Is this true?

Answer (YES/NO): NO